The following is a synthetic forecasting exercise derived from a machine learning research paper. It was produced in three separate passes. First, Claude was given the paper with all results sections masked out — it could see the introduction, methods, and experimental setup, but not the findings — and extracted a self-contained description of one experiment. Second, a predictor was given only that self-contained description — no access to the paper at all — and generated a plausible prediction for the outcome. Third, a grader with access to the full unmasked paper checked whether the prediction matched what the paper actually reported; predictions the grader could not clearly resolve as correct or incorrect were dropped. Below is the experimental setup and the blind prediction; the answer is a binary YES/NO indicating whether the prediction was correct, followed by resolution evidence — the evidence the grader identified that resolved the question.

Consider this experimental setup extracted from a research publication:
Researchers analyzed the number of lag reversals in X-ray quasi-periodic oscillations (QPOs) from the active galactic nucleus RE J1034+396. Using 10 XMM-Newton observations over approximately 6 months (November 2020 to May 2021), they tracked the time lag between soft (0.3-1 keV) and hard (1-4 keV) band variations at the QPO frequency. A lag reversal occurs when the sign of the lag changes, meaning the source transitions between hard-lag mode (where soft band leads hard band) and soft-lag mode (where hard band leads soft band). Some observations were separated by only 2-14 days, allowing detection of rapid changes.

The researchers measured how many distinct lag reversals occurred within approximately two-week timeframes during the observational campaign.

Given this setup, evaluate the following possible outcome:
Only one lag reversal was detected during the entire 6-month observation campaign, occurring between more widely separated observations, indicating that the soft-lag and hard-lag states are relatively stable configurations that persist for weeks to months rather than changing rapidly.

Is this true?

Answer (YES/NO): NO